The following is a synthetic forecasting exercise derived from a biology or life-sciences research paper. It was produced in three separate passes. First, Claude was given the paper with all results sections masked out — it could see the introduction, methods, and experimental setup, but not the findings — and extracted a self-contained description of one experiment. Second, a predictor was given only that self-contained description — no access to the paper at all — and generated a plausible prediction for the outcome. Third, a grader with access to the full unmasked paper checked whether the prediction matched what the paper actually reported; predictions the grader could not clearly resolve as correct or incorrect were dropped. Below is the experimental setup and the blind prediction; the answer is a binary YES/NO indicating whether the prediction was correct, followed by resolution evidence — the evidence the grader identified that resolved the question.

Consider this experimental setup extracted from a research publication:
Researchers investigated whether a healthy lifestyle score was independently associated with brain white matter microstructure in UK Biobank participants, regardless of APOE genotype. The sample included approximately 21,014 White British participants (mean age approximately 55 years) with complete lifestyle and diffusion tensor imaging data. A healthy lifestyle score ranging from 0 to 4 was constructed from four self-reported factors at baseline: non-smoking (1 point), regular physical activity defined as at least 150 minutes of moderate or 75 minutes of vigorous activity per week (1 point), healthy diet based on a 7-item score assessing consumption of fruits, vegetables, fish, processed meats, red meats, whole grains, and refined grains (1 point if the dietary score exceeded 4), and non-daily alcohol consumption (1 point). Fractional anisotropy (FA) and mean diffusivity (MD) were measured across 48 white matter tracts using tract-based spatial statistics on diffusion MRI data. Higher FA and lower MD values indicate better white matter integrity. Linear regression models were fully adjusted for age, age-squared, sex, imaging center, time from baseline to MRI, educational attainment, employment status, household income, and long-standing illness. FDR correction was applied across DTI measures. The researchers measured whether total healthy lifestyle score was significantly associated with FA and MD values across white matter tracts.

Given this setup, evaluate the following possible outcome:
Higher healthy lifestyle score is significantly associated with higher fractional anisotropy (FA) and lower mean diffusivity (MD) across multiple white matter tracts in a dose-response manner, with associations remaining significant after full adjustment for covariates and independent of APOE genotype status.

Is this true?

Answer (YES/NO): YES